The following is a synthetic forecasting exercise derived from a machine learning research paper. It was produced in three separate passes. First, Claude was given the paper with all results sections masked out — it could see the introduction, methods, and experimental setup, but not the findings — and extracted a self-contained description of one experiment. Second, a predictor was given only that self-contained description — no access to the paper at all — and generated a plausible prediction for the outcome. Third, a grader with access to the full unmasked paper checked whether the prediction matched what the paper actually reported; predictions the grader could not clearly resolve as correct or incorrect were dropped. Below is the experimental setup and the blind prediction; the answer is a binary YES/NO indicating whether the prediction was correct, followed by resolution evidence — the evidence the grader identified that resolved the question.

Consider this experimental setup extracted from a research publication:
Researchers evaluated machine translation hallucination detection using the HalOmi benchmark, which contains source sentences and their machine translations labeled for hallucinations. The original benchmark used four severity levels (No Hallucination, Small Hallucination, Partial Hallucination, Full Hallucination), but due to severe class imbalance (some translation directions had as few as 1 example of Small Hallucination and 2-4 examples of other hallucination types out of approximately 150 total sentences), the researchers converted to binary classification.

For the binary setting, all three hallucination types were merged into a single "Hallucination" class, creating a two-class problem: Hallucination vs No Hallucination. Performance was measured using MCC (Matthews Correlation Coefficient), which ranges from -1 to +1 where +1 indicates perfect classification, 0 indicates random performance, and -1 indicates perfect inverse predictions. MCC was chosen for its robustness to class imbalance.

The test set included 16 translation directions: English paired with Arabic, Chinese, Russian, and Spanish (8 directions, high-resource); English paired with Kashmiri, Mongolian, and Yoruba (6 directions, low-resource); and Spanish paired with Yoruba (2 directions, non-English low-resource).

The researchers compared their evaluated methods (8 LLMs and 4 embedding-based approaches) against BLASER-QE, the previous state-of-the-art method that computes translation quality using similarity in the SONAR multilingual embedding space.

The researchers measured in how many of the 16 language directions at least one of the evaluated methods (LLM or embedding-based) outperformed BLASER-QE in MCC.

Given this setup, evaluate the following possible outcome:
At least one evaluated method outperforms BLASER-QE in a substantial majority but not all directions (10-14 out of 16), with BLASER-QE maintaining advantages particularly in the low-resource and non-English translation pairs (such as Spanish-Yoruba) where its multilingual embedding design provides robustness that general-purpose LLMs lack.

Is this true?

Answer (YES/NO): NO